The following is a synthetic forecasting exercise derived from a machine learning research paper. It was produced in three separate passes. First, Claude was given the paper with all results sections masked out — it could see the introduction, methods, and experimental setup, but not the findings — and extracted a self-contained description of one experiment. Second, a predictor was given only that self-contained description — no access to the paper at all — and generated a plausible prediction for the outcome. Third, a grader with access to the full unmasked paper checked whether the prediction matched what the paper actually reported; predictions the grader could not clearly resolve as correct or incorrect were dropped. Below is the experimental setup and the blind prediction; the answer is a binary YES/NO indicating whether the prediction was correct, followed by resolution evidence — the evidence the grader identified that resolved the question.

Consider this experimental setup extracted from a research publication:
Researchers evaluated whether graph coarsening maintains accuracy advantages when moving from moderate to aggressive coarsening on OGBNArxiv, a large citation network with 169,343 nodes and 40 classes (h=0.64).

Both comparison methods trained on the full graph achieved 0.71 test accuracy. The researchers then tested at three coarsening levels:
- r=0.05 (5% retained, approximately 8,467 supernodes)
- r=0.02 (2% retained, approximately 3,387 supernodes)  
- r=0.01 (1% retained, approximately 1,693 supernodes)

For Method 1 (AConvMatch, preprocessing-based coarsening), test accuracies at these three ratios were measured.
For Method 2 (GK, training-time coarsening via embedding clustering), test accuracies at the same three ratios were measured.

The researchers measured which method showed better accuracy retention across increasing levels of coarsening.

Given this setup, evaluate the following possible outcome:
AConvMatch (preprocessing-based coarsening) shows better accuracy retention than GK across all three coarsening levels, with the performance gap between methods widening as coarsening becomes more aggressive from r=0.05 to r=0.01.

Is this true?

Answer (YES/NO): NO